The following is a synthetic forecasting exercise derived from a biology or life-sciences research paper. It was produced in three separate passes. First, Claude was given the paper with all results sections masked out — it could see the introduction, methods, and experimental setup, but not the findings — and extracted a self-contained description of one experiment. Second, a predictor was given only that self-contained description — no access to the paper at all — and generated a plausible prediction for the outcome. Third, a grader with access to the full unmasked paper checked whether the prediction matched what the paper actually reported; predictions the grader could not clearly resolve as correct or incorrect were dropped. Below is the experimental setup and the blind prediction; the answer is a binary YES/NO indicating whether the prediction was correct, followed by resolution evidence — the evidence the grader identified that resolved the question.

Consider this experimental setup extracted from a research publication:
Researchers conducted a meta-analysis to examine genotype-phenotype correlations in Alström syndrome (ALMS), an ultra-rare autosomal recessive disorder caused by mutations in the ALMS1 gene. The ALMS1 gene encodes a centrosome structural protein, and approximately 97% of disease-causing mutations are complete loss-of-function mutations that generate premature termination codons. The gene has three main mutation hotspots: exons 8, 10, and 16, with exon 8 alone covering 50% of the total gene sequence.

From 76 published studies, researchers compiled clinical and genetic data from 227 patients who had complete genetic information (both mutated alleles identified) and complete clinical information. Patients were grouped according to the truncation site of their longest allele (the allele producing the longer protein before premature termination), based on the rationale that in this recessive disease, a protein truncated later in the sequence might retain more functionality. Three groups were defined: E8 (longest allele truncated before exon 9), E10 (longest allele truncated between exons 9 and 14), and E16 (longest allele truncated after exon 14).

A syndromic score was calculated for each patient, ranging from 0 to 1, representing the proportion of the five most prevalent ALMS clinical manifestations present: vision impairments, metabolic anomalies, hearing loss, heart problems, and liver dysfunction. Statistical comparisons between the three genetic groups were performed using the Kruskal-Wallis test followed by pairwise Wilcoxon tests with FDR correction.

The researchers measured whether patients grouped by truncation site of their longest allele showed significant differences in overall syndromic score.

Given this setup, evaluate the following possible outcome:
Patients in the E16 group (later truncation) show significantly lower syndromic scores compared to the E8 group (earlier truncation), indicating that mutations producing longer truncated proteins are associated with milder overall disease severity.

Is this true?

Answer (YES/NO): NO